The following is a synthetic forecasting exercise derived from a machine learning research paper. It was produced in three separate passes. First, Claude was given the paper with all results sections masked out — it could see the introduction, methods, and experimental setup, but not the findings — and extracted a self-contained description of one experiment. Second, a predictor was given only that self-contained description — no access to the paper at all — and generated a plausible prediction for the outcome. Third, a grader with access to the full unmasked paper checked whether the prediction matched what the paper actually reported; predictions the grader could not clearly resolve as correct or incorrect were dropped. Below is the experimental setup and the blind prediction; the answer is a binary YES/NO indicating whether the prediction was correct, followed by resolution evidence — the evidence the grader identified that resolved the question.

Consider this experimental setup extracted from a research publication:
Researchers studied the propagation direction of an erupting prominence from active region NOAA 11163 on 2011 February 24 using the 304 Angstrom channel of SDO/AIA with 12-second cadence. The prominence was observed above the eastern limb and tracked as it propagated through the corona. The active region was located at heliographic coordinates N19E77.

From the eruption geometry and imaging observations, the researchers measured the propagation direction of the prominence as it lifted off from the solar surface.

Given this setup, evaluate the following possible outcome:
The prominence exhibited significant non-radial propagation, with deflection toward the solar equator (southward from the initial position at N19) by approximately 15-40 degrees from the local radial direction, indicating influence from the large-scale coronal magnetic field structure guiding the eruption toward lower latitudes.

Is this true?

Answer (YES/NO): NO